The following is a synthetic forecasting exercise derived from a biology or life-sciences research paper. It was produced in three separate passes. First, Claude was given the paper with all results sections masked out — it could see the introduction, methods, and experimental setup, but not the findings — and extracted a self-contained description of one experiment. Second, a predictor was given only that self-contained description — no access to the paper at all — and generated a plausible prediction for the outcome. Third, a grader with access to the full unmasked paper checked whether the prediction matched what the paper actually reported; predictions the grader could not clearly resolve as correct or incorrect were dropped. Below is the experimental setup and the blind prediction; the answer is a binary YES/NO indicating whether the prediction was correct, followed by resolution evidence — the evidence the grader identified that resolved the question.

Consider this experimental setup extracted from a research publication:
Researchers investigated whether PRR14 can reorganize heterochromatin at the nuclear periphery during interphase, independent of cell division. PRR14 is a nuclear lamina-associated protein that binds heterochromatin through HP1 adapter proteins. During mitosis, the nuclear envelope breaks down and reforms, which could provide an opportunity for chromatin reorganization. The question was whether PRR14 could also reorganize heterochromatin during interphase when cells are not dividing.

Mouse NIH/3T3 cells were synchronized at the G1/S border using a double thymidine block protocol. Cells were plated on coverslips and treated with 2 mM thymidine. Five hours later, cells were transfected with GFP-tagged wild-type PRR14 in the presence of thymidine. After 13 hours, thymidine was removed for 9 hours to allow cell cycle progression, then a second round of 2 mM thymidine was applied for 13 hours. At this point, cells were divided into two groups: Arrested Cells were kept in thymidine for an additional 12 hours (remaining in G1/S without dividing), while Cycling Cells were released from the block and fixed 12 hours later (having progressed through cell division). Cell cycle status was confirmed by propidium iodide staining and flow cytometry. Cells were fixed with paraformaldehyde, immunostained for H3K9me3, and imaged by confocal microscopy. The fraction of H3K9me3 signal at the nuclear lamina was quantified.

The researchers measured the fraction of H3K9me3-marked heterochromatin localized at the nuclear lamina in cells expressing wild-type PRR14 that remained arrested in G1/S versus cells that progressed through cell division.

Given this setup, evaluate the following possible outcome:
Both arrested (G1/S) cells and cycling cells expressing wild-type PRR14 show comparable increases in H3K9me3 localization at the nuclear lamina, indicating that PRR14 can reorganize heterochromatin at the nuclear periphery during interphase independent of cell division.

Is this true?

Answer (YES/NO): YES